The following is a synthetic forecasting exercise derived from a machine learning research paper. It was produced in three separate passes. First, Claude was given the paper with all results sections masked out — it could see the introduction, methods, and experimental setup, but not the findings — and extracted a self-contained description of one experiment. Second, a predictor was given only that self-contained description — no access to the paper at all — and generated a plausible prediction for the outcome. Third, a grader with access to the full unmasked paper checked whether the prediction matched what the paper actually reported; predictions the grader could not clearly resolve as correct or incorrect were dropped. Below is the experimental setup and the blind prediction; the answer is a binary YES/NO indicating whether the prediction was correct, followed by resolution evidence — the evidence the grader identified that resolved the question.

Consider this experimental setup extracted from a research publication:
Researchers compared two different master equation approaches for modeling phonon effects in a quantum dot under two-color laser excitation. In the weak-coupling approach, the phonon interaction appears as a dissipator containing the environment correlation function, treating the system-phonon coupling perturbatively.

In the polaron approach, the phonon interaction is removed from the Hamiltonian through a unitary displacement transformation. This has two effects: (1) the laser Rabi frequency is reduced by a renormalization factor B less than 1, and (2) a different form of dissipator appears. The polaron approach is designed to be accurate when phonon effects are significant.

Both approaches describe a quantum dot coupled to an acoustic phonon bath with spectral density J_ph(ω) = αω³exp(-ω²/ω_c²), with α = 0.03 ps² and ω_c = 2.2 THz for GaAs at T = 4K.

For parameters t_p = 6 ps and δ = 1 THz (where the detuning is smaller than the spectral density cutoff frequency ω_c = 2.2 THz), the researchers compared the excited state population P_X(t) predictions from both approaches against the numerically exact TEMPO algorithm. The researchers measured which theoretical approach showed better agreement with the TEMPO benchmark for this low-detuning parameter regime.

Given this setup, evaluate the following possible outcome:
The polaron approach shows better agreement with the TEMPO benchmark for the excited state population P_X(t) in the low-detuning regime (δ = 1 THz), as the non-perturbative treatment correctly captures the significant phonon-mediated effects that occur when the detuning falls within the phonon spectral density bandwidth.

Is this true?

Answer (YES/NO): NO